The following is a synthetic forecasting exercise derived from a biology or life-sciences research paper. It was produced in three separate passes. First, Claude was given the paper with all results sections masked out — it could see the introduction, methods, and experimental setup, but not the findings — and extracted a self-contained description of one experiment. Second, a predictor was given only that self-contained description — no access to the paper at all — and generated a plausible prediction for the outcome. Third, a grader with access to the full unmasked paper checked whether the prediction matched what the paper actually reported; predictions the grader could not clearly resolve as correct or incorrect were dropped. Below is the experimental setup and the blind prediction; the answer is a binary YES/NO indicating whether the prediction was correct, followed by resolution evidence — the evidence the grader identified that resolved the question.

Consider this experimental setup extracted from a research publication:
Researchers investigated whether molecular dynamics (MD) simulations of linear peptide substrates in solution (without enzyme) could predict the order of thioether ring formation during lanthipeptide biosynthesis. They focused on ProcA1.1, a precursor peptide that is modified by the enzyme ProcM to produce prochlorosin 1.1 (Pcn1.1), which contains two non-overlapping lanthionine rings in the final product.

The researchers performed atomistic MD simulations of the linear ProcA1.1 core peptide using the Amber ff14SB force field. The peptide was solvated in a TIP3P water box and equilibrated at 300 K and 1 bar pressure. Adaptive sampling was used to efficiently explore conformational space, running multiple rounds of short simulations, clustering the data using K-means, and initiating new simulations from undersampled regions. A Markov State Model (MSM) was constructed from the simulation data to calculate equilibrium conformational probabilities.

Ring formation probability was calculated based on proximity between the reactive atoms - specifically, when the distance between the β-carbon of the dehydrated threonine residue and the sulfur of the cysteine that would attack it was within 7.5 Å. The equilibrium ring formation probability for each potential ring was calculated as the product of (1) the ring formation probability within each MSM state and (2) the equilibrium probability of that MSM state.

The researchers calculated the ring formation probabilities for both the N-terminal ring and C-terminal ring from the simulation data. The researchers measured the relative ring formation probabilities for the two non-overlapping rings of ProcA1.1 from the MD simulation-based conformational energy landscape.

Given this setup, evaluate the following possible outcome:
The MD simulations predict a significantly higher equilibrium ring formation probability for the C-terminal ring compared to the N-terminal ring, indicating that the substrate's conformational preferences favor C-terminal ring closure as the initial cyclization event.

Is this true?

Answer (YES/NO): YES